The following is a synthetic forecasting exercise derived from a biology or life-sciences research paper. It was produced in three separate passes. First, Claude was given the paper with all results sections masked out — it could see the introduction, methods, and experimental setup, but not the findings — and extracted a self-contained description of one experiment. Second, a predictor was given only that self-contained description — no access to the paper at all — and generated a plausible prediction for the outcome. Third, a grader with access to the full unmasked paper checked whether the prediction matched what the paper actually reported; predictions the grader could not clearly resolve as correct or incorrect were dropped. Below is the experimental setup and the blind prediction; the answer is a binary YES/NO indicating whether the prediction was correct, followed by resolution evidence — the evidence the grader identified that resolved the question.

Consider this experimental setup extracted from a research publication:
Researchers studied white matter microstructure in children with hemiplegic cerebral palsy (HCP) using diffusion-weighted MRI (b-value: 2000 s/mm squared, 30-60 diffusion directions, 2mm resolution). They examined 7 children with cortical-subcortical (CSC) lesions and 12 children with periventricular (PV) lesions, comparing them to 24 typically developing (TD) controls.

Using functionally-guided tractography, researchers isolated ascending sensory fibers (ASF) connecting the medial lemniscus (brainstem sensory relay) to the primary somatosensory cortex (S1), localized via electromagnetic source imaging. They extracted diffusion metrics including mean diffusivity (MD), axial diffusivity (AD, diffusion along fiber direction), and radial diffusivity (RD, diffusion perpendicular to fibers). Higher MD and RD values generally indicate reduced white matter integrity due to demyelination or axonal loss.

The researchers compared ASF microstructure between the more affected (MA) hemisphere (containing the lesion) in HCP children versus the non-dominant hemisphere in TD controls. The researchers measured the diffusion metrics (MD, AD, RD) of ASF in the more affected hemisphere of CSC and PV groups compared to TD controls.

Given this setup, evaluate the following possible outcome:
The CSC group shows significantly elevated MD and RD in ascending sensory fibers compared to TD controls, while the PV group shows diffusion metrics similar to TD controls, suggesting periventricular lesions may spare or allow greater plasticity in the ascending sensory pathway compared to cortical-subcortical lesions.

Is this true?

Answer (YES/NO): NO